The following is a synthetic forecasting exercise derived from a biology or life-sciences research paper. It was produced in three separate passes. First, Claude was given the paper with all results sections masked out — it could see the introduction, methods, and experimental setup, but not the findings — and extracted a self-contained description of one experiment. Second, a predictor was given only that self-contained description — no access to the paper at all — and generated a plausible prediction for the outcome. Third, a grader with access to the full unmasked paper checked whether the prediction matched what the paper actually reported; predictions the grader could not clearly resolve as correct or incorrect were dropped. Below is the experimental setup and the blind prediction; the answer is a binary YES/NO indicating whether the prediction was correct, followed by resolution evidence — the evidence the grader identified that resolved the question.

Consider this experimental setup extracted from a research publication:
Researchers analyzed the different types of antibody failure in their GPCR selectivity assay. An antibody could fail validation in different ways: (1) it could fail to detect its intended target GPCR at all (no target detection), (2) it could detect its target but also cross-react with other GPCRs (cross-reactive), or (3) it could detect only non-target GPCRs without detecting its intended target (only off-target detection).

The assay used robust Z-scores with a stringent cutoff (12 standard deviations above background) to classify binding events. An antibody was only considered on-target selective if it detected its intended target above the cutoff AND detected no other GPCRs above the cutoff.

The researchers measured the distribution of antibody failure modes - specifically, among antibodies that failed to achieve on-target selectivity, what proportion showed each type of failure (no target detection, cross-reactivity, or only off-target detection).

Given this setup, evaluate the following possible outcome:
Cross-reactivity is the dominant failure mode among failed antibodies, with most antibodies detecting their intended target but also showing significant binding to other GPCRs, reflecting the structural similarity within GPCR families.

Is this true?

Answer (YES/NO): NO